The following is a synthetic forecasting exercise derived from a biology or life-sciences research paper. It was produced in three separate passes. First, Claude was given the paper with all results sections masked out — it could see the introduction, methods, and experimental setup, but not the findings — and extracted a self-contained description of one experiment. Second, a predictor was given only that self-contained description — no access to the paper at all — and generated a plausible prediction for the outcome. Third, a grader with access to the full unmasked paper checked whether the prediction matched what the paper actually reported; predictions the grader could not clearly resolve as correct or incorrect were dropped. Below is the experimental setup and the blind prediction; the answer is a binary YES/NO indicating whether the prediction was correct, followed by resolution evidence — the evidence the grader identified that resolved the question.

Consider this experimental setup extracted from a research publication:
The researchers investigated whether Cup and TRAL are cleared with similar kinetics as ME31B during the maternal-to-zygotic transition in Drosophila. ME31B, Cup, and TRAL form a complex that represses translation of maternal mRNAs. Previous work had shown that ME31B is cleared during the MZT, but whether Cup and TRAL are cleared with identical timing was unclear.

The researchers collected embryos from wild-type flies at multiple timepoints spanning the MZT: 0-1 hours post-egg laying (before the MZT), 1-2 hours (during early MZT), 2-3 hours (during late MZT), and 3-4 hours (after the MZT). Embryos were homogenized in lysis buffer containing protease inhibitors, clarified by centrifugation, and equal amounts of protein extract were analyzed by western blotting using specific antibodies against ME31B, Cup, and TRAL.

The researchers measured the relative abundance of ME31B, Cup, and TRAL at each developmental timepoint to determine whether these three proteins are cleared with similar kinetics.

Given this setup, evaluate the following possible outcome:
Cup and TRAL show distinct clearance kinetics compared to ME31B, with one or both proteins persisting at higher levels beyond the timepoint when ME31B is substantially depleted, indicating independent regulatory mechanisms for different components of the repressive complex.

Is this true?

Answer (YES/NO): NO